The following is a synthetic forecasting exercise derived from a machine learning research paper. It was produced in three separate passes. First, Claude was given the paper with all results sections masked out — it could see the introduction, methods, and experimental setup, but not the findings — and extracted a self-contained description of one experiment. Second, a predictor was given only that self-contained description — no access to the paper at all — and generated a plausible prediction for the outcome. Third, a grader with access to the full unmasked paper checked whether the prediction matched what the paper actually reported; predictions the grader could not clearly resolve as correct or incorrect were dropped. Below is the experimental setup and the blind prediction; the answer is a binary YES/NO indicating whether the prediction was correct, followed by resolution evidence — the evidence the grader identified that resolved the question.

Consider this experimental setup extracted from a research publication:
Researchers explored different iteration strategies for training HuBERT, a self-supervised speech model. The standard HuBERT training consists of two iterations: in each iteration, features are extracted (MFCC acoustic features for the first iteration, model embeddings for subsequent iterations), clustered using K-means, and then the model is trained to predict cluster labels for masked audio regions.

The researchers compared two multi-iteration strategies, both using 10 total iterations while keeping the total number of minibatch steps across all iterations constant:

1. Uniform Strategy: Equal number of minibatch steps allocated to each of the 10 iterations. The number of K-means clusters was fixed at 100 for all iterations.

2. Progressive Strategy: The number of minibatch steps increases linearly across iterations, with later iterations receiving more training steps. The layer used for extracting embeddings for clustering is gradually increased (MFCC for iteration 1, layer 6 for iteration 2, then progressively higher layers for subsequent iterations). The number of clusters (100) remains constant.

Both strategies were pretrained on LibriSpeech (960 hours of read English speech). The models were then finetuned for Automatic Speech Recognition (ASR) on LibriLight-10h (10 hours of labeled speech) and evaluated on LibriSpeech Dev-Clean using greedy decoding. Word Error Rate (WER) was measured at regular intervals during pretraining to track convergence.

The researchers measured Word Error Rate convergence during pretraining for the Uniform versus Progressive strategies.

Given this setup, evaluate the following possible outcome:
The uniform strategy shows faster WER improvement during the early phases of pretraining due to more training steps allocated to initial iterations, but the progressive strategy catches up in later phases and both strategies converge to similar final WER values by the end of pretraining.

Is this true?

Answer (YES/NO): NO